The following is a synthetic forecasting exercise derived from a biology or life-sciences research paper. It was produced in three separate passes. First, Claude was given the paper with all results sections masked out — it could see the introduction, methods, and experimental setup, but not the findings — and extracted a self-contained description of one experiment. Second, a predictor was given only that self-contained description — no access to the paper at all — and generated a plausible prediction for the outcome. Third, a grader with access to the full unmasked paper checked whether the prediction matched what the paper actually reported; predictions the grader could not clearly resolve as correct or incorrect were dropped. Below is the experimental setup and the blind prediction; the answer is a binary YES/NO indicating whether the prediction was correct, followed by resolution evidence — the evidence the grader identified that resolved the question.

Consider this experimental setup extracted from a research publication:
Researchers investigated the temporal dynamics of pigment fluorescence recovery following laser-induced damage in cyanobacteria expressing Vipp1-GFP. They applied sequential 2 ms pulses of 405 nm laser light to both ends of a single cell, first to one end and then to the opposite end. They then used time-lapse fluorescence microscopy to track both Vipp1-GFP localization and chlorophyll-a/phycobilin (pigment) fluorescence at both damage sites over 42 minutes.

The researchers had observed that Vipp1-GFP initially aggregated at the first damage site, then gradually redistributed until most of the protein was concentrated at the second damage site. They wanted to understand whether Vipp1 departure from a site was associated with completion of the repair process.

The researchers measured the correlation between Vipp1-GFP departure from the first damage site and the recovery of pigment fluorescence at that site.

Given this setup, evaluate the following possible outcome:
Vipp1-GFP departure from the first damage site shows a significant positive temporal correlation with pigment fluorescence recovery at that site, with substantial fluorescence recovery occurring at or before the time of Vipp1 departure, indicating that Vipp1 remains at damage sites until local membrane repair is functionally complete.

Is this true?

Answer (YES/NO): YES